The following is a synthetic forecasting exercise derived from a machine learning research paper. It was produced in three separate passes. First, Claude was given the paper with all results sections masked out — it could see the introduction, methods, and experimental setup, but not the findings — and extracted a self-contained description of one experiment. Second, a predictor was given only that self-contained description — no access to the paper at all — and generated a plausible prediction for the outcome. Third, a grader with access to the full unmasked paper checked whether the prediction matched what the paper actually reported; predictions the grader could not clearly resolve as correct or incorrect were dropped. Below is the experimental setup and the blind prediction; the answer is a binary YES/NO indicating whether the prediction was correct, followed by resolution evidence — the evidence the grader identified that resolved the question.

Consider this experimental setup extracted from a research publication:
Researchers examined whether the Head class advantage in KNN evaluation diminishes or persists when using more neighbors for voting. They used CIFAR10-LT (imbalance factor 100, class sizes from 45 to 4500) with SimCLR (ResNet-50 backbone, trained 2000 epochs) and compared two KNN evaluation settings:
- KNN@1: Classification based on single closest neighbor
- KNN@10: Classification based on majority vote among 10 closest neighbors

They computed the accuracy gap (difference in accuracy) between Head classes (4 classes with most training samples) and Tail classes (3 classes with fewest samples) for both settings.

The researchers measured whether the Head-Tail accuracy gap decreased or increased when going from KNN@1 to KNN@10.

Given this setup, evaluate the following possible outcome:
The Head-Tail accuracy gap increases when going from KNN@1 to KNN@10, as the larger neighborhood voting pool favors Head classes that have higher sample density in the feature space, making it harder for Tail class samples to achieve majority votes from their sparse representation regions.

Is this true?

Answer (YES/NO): YES